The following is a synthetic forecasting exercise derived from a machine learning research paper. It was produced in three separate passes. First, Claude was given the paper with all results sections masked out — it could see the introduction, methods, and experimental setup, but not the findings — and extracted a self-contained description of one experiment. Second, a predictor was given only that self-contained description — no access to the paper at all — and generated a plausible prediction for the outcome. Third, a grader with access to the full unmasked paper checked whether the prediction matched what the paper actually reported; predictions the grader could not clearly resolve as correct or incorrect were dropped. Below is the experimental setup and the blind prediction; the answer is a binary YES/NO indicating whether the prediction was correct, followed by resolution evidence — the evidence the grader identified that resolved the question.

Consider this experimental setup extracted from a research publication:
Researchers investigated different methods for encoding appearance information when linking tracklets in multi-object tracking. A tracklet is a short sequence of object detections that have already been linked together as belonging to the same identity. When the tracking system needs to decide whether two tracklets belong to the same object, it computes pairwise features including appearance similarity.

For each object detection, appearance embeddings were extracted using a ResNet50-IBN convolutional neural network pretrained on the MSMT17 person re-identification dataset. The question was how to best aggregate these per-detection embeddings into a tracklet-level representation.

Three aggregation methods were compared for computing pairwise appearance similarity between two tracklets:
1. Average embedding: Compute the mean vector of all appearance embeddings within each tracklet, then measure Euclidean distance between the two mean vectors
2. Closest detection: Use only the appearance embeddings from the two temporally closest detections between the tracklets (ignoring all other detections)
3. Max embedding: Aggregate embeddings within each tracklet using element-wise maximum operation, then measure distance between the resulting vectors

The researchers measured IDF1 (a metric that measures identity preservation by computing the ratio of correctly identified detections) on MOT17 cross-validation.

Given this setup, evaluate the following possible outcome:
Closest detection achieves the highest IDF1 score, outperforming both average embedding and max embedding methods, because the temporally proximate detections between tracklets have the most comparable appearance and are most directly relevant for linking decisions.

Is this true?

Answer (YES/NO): NO